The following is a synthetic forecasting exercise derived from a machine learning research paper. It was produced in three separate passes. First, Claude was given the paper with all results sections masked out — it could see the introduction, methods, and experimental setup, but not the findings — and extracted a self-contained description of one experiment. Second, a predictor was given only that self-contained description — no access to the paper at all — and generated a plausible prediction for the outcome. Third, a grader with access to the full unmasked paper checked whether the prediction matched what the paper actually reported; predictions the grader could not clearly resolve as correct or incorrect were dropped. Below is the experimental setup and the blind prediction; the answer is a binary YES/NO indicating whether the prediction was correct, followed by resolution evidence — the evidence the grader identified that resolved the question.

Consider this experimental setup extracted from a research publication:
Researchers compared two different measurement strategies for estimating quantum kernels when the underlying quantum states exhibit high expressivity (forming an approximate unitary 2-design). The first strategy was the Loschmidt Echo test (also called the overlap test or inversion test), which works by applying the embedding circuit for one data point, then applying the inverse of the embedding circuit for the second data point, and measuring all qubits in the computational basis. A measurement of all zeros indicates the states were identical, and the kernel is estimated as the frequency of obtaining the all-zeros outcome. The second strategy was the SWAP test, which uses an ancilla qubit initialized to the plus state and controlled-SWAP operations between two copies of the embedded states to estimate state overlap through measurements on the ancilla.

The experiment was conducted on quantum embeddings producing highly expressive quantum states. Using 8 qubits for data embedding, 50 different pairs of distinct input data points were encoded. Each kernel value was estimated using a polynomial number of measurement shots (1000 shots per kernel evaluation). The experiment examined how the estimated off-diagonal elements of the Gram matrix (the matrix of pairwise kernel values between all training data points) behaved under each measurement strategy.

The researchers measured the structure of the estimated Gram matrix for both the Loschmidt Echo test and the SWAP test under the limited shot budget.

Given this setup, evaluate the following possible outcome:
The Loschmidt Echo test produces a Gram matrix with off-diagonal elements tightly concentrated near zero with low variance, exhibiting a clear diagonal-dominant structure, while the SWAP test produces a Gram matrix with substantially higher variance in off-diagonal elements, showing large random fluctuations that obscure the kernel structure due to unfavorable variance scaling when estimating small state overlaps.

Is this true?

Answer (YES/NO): YES